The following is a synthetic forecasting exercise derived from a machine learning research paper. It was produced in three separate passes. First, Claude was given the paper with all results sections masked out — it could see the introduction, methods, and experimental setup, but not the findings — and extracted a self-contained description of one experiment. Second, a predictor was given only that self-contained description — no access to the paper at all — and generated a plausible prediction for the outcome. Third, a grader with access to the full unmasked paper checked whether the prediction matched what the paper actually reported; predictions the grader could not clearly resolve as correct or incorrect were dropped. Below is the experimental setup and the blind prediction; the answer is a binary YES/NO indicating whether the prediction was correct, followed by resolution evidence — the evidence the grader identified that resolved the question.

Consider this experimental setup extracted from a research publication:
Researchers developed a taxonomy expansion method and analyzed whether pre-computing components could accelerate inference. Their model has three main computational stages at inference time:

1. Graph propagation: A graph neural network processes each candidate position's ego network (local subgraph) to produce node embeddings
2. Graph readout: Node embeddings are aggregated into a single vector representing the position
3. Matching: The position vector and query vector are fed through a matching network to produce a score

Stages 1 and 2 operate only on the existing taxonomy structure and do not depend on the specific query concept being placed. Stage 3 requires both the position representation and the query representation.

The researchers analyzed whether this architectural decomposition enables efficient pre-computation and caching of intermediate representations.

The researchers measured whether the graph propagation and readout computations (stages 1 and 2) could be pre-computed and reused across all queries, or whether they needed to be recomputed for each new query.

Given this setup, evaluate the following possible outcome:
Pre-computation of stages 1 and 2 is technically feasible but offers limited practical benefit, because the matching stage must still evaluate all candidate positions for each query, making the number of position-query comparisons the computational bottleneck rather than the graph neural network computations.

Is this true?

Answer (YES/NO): NO